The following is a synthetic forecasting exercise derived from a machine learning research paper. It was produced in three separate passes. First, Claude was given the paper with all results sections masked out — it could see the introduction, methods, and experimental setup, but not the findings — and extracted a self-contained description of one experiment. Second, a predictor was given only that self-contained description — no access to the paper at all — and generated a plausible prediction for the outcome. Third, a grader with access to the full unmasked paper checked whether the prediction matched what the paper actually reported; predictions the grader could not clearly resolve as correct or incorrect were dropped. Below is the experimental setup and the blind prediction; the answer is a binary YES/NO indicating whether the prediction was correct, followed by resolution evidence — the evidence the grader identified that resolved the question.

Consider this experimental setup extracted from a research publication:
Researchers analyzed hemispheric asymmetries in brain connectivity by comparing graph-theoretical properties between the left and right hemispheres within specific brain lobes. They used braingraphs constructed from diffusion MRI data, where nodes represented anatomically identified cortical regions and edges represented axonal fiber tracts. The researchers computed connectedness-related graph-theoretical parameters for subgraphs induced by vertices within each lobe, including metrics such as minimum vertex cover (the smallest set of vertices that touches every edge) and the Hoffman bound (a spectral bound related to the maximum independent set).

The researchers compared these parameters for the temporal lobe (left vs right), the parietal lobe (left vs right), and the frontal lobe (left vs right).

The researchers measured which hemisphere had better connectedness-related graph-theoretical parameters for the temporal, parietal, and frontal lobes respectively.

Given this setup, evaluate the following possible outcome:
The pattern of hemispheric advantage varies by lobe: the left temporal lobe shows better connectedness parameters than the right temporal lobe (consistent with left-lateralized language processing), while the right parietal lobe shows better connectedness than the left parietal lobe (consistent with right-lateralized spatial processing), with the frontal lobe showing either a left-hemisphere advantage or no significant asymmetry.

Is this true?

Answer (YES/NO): NO